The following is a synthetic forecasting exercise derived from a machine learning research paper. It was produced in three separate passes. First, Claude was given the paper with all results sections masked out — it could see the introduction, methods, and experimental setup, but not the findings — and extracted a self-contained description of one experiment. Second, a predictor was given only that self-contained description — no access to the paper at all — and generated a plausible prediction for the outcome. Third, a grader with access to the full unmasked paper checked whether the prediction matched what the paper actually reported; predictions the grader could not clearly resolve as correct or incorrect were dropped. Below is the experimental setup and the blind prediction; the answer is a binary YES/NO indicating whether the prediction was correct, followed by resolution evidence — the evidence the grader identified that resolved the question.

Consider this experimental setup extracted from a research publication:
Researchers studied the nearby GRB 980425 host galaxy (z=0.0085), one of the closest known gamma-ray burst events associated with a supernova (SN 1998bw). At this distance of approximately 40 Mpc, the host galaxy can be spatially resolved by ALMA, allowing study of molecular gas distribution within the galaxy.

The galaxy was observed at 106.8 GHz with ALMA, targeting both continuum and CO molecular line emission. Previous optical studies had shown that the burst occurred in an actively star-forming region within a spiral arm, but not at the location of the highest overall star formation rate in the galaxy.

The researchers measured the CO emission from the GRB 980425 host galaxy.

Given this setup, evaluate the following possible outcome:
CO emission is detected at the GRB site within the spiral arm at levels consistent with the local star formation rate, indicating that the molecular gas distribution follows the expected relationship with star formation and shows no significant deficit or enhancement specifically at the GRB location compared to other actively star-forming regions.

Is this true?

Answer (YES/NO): NO